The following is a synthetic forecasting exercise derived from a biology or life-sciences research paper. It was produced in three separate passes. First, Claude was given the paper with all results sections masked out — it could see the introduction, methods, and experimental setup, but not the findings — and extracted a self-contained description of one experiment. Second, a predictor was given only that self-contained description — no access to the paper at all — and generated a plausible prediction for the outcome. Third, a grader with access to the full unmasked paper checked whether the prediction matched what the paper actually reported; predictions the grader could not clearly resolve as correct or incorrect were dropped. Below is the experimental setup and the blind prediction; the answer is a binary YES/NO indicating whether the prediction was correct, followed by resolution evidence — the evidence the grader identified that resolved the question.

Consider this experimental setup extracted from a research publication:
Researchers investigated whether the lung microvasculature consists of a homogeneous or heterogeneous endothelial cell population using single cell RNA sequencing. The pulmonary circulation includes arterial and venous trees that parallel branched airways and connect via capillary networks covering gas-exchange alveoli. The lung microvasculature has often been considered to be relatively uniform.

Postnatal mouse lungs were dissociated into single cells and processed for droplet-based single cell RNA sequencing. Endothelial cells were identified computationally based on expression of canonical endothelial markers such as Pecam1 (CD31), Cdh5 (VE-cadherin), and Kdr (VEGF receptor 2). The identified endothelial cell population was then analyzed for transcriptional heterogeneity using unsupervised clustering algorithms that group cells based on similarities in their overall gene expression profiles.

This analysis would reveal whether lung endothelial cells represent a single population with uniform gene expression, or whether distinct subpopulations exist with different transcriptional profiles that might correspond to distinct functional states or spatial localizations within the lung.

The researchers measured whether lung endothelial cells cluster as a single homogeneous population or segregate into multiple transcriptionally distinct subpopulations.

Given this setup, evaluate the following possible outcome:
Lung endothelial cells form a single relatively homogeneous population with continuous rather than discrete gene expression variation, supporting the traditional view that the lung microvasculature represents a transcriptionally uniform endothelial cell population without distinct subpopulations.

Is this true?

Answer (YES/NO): NO